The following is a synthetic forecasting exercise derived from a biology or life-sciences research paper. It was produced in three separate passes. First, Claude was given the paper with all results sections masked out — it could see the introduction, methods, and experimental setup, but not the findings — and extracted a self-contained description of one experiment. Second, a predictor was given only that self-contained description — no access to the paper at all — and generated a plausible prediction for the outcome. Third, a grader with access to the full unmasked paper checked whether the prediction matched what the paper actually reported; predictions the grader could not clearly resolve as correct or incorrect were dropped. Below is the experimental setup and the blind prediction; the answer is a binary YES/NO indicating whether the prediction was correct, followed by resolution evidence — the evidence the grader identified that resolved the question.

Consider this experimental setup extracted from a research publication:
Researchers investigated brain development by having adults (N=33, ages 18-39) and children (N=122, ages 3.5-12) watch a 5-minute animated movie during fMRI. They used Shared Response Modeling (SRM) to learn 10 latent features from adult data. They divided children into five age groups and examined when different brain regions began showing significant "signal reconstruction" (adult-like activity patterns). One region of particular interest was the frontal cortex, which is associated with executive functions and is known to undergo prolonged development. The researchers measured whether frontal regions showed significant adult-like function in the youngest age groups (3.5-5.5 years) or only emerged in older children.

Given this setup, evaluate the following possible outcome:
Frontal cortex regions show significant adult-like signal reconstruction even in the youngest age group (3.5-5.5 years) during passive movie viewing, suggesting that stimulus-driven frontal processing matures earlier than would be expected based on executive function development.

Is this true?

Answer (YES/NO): NO